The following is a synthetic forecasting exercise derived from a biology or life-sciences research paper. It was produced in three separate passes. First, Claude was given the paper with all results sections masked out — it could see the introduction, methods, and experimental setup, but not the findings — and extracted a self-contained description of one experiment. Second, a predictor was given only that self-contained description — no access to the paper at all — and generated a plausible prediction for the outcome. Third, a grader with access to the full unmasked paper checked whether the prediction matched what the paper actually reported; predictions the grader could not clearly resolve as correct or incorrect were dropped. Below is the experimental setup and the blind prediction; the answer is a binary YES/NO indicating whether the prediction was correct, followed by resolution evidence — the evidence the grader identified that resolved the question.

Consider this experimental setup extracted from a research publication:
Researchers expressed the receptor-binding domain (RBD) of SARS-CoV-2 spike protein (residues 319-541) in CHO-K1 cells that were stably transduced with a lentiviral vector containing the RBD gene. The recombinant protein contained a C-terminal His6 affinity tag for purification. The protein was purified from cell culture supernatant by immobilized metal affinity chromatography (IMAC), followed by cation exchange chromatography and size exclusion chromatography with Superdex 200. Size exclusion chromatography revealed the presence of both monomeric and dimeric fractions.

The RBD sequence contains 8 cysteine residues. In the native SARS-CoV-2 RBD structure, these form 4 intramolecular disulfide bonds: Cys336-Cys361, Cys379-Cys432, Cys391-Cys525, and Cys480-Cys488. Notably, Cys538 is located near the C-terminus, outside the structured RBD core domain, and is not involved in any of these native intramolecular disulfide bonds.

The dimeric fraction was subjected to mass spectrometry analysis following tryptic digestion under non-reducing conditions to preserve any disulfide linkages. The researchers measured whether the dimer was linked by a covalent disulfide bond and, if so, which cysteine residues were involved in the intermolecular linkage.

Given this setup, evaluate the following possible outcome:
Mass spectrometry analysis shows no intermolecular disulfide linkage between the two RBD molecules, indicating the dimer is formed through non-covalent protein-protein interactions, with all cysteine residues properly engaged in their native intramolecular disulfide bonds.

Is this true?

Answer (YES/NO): NO